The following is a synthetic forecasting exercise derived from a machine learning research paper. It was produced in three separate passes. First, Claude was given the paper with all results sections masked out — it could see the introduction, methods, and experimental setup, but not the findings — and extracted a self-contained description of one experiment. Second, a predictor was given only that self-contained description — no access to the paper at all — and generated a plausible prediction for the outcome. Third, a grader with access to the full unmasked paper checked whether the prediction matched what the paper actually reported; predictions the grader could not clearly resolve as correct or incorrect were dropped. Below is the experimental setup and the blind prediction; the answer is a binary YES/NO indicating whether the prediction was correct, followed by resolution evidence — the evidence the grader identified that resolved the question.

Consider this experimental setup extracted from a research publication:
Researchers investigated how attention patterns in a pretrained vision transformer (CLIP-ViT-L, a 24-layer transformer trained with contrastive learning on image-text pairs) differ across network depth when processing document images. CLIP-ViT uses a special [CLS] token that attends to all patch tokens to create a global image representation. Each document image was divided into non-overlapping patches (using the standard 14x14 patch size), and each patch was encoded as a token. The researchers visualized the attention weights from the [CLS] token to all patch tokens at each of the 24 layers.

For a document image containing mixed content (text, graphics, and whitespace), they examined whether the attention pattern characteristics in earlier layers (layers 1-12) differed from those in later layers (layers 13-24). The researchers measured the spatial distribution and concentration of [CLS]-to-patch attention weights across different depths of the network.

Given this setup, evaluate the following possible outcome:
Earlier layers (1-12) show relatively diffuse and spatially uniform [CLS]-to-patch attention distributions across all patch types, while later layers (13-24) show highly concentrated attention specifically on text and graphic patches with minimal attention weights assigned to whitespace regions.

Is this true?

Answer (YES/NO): NO